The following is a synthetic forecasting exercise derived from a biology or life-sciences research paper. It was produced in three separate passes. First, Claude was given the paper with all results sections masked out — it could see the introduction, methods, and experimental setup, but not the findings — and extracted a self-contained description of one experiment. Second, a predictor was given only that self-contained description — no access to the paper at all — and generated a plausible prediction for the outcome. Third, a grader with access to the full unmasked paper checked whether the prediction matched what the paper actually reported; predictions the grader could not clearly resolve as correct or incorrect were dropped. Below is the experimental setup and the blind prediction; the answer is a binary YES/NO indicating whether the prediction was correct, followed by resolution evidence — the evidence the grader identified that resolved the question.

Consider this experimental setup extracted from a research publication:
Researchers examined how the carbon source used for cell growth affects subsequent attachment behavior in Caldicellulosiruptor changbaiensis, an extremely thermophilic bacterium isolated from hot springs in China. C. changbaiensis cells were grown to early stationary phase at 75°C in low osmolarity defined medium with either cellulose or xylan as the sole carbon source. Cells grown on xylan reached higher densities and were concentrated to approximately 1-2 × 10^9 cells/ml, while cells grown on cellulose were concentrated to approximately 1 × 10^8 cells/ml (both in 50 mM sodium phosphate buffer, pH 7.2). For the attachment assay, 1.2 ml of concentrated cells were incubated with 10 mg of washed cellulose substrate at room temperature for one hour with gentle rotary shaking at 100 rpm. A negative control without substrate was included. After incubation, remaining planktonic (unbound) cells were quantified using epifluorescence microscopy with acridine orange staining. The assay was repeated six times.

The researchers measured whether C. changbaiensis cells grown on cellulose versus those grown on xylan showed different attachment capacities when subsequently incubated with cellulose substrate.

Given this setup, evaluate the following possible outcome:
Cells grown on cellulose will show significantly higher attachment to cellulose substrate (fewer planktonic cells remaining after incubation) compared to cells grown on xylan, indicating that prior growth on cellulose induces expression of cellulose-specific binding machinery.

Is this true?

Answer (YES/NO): YES